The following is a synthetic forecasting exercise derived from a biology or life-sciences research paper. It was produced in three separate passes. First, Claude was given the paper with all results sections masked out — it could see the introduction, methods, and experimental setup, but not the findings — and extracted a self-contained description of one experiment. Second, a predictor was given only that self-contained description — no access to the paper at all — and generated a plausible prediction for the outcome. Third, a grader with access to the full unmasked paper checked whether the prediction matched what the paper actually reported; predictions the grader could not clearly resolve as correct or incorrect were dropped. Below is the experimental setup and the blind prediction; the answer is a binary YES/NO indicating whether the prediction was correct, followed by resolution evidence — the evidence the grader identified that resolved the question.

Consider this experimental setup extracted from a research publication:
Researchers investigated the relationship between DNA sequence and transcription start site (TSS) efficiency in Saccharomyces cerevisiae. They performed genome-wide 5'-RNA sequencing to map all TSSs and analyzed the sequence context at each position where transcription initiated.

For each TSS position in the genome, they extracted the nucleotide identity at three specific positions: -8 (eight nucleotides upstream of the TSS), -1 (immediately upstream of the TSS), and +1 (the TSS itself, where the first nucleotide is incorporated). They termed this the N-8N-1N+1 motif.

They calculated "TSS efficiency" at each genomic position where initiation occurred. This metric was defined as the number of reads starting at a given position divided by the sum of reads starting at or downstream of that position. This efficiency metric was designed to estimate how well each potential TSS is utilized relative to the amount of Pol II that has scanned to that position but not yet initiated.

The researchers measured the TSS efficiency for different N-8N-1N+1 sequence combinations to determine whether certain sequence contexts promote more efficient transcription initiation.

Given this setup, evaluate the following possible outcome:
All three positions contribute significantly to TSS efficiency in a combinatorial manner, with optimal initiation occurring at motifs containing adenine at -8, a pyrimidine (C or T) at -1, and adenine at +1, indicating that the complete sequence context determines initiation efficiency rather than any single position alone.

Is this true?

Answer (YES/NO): YES